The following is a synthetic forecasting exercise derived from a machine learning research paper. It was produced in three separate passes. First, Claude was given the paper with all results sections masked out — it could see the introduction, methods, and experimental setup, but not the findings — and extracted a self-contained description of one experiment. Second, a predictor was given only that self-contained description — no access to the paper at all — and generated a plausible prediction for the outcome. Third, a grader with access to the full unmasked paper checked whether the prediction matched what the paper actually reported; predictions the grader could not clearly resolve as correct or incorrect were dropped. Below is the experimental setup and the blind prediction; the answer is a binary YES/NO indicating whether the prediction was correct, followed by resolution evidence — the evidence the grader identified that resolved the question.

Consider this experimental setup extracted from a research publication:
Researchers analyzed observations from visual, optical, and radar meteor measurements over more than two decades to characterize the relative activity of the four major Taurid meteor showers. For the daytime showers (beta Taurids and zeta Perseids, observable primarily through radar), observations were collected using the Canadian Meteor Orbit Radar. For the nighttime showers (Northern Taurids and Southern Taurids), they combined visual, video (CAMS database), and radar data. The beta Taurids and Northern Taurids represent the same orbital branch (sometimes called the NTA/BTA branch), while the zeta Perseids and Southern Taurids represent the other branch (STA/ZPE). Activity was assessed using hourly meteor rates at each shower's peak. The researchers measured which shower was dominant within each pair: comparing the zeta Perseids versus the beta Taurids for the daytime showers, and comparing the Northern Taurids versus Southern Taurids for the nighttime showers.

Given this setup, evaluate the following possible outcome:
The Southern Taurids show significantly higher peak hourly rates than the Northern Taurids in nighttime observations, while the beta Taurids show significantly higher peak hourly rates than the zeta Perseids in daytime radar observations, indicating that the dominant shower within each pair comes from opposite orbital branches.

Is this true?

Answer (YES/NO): NO